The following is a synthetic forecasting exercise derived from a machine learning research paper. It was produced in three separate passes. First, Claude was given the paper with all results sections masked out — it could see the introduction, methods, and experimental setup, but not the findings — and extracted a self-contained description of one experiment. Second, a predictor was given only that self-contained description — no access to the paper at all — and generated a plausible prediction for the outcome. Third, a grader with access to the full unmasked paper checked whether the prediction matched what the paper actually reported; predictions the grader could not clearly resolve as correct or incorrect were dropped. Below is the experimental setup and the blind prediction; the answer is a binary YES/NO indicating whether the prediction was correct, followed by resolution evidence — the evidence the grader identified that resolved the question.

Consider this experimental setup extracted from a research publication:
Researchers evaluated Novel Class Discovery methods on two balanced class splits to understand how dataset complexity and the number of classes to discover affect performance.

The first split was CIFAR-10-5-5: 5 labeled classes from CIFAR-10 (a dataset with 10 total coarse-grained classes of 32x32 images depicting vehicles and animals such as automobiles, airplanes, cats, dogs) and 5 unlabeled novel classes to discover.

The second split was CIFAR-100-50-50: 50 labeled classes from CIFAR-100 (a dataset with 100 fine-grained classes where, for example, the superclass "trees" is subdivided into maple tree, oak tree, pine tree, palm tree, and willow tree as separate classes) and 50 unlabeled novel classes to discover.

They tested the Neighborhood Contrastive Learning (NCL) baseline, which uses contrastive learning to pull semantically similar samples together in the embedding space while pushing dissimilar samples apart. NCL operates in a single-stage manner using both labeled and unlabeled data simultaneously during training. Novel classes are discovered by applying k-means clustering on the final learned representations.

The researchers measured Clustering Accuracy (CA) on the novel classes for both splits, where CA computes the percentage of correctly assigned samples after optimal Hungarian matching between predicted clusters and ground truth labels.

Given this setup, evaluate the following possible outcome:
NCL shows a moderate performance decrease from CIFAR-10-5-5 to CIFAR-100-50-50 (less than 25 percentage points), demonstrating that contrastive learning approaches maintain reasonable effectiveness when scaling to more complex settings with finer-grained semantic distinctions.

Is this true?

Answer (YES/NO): NO